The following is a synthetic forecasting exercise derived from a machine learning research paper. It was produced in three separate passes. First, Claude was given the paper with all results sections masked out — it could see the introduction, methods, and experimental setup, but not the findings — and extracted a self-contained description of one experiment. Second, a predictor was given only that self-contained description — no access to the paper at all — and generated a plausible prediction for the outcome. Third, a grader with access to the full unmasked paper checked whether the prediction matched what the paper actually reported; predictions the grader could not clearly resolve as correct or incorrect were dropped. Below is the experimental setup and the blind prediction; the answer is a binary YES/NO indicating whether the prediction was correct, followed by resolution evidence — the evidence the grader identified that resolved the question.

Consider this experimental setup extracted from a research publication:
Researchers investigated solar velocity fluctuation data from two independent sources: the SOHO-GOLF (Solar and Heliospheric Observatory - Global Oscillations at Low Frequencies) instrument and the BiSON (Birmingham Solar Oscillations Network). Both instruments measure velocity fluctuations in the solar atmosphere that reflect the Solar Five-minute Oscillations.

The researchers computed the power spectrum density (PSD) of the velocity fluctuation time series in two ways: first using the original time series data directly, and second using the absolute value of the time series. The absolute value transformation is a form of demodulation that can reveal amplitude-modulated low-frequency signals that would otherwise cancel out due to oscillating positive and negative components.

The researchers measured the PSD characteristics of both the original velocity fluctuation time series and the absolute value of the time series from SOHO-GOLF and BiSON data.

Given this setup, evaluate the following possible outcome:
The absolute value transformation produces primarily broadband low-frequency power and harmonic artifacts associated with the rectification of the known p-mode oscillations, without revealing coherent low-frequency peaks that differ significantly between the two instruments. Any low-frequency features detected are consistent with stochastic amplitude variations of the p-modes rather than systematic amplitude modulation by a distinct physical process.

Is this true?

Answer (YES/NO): NO